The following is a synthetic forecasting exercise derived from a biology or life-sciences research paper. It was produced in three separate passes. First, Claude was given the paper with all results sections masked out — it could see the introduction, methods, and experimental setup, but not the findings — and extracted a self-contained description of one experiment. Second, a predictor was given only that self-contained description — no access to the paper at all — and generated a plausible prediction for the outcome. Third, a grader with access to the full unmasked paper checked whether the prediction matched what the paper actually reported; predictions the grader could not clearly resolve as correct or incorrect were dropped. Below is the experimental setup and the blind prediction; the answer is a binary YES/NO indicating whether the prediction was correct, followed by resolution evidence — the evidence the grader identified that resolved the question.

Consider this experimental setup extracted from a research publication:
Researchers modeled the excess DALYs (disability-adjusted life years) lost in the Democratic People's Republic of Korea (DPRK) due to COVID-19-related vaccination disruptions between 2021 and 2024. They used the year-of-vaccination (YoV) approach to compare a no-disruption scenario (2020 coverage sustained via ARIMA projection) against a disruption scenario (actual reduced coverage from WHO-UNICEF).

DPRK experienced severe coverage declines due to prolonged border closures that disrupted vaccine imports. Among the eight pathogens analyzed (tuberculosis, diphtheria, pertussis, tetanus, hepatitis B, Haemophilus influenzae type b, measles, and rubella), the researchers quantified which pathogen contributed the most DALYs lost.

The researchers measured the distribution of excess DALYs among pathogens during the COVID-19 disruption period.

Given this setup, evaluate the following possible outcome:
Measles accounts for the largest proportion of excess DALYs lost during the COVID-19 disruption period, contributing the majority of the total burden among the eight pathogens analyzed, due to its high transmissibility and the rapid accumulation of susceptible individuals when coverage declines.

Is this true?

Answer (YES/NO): NO